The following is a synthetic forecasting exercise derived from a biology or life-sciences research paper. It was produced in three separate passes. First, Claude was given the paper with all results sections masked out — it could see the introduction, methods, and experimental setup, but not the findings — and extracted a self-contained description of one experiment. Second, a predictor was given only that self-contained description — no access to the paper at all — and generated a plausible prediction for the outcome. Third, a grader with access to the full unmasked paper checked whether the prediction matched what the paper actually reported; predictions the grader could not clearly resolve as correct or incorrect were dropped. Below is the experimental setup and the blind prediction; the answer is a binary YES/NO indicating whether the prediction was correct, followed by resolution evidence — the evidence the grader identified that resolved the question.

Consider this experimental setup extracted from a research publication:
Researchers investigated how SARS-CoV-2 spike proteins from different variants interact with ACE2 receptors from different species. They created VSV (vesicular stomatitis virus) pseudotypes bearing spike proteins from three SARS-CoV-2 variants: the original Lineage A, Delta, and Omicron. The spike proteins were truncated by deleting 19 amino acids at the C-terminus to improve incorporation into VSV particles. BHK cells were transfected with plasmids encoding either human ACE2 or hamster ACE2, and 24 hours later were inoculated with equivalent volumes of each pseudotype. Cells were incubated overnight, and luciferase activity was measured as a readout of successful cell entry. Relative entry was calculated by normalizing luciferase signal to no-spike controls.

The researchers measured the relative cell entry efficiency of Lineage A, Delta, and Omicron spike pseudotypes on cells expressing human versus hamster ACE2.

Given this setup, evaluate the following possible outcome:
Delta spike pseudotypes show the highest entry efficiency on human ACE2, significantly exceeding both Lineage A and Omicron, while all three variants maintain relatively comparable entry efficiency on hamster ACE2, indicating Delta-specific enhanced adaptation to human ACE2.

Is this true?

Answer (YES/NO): NO